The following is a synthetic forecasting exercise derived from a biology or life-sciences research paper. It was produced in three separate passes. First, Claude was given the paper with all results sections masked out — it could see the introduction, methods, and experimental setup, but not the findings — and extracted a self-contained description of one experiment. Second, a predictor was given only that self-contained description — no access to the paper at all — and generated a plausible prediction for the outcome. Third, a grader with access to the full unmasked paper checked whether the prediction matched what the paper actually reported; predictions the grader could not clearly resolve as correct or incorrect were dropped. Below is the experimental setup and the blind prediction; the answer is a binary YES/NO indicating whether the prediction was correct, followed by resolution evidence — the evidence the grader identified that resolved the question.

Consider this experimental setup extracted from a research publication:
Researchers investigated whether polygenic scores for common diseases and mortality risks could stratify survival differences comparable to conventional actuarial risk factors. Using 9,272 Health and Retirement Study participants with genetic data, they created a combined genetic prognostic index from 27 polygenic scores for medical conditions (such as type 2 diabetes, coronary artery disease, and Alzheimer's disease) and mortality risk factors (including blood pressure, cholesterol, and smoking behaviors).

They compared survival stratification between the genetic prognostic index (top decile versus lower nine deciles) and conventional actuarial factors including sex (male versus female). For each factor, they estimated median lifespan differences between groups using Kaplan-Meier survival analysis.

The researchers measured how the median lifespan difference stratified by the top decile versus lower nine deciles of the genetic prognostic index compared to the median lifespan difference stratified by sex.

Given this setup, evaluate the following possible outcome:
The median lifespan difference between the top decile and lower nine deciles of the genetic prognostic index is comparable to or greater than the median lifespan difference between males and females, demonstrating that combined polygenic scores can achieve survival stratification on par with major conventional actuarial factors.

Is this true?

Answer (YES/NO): YES